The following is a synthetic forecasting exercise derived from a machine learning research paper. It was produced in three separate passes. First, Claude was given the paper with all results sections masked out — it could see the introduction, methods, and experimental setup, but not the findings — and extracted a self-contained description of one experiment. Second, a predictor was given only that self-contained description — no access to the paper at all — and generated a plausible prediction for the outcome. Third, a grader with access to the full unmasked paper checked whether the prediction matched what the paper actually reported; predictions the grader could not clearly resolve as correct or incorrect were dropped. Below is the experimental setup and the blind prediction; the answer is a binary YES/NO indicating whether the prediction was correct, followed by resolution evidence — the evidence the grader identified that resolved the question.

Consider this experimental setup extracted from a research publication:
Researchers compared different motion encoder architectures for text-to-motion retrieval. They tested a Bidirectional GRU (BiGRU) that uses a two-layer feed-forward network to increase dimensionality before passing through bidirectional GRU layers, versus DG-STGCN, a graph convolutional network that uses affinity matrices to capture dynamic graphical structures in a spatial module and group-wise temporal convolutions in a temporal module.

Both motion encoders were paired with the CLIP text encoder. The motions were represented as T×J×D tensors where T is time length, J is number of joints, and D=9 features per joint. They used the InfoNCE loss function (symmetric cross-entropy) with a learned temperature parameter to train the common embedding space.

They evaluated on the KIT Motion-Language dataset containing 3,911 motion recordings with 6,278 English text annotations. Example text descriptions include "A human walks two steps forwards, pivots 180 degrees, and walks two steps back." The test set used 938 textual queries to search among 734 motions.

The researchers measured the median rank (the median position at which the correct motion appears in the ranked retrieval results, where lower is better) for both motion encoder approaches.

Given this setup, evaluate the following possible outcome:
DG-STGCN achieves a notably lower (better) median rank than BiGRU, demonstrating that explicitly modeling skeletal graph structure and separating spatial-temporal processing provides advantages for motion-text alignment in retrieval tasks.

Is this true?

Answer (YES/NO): YES